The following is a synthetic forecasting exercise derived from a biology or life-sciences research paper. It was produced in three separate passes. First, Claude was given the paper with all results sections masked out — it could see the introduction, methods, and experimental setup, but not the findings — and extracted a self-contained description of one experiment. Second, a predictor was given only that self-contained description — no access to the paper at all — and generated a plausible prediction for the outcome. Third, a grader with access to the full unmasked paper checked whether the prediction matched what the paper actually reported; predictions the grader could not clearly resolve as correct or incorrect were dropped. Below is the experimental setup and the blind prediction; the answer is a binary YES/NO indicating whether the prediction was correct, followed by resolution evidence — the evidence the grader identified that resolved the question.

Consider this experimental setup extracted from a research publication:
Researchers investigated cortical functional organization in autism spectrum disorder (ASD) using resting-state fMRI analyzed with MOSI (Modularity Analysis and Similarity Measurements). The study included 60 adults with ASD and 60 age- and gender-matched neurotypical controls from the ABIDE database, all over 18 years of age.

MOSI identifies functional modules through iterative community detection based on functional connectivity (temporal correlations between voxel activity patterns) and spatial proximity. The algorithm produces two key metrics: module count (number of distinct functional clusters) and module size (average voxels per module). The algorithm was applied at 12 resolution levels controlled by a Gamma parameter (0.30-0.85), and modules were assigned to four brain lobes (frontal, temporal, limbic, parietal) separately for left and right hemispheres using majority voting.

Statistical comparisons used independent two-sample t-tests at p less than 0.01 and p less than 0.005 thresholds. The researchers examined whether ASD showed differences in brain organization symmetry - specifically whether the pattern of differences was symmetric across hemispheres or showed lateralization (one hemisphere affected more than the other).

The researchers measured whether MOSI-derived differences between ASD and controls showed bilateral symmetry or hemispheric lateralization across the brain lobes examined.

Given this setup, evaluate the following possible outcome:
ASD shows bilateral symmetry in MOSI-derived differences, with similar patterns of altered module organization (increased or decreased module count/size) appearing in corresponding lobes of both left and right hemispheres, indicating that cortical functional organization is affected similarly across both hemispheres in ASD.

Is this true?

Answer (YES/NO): NO